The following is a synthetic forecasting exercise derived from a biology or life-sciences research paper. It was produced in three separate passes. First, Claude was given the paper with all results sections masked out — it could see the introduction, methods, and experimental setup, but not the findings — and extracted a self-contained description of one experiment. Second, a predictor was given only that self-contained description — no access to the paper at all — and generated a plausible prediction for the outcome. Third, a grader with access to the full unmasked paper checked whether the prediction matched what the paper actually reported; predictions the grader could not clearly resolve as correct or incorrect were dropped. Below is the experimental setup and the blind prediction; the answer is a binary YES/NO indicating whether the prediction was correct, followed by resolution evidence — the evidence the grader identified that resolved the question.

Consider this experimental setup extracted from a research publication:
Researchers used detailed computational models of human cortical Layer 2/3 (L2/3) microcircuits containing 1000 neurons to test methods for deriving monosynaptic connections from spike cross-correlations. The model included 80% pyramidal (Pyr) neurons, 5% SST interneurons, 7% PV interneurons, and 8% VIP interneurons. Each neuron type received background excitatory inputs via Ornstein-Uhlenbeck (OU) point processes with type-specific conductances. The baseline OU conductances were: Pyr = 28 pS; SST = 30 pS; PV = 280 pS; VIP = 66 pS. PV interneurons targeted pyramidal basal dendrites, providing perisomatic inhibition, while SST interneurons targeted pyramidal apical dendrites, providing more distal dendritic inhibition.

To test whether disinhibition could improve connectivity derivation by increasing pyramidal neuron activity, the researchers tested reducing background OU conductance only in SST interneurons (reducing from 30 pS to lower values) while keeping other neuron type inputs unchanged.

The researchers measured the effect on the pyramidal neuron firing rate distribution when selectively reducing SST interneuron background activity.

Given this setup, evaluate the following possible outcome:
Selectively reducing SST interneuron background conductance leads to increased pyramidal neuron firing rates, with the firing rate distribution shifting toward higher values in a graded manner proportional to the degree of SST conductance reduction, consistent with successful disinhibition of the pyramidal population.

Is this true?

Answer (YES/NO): NO